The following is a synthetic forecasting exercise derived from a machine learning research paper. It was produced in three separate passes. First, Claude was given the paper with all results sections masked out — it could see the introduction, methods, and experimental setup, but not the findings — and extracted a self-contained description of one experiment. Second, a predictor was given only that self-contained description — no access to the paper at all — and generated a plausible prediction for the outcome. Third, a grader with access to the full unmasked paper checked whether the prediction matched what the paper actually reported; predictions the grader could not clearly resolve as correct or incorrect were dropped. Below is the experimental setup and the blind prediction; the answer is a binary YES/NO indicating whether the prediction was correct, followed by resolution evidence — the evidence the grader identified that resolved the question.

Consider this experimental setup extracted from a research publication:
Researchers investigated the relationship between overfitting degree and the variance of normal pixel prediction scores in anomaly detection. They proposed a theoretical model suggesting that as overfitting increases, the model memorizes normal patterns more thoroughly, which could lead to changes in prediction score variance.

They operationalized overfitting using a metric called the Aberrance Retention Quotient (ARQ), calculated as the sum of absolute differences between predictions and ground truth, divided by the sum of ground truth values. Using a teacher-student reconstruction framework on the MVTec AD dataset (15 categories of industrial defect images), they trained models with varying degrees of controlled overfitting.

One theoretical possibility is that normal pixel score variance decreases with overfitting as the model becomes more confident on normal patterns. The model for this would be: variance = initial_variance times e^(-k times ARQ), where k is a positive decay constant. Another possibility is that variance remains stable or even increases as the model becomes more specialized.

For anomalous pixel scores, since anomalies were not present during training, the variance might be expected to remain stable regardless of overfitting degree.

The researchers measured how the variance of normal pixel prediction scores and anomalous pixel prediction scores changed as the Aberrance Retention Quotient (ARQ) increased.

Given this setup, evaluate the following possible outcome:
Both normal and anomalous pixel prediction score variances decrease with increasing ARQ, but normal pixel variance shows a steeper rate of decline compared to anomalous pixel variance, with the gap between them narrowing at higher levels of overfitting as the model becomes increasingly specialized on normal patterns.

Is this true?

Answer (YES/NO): NO